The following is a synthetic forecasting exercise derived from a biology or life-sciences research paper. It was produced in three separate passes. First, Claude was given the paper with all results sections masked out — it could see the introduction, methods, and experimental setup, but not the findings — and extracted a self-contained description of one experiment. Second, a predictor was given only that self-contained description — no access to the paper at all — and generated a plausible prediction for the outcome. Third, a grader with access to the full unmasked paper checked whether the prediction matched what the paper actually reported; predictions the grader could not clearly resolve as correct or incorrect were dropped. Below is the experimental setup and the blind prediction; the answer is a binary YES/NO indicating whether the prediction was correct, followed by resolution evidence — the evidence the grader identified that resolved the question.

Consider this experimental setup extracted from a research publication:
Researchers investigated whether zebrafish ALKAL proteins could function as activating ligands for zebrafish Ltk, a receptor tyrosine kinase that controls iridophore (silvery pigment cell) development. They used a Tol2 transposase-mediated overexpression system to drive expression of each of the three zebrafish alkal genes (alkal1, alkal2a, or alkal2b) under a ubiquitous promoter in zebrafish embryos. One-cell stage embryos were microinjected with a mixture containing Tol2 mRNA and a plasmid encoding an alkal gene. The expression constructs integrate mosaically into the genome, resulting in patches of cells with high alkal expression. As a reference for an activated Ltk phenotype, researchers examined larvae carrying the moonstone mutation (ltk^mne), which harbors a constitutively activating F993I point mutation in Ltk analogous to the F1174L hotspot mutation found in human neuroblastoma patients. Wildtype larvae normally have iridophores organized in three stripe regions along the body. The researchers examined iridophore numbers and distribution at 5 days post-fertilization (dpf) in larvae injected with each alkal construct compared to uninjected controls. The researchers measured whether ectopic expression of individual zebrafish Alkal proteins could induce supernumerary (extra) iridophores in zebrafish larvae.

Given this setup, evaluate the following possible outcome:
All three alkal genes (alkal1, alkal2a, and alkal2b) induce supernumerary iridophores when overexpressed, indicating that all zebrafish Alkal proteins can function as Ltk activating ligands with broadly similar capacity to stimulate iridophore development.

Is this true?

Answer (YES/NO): NO